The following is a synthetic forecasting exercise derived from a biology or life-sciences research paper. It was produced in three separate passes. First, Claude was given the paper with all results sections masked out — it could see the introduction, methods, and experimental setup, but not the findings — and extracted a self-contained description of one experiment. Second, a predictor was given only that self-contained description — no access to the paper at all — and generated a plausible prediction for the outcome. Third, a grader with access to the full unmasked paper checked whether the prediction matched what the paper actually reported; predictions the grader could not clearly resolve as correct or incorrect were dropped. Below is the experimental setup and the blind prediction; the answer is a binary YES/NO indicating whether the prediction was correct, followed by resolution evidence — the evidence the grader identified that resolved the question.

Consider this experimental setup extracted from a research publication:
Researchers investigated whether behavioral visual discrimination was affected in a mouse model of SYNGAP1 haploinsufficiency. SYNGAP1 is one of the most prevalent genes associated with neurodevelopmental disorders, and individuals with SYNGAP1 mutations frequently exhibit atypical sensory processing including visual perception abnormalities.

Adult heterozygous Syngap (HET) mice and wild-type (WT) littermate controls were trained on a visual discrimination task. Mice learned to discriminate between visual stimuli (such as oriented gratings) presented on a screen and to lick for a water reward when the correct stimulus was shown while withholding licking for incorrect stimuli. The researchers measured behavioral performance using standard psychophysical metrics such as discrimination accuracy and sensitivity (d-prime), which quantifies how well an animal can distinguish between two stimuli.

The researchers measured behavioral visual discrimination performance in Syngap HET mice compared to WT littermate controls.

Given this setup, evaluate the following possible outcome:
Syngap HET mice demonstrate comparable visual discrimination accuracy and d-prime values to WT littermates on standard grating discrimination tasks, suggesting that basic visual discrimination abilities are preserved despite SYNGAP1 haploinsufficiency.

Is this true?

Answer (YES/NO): NO